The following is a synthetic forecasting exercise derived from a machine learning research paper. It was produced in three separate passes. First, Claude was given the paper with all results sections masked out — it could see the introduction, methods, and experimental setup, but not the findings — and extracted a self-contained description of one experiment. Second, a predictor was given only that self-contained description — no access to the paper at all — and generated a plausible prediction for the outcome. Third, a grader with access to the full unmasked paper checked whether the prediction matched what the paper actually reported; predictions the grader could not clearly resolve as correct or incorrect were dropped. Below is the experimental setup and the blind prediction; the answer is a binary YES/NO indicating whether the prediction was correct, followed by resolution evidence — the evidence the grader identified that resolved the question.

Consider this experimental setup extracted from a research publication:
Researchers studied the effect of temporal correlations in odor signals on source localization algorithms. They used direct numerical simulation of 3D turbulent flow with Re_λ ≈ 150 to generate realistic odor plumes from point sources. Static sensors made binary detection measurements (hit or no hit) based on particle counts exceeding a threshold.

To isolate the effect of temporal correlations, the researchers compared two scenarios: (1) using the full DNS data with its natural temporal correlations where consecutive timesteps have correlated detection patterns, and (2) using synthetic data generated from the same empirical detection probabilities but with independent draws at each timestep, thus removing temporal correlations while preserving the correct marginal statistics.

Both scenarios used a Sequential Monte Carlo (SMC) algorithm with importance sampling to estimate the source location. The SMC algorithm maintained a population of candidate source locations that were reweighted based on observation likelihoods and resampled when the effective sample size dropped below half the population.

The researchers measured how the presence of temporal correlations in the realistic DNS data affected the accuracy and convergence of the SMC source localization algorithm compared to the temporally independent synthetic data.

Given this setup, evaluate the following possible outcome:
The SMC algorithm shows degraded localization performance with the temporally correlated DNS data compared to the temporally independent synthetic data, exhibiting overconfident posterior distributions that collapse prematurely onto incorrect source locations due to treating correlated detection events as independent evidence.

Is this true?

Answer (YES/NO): NO